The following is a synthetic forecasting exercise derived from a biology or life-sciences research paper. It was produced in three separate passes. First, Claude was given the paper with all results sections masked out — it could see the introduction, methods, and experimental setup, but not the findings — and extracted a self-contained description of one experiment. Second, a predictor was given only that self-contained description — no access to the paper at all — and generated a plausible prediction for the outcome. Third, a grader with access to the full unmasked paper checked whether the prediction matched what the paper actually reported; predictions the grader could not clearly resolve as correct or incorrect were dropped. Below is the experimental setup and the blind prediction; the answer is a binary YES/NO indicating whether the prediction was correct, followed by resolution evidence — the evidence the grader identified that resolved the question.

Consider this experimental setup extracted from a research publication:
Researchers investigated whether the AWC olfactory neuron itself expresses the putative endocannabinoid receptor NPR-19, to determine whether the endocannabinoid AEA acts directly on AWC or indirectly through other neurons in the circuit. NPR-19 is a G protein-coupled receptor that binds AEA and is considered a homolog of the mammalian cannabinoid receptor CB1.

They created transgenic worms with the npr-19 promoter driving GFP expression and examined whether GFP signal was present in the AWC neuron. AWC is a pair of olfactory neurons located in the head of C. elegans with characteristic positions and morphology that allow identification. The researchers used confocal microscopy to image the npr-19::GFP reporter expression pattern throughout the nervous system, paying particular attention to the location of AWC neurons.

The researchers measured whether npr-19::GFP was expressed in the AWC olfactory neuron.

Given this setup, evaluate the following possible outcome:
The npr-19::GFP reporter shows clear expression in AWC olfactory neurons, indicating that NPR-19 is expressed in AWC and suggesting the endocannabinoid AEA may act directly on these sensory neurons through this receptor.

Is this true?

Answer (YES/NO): NO